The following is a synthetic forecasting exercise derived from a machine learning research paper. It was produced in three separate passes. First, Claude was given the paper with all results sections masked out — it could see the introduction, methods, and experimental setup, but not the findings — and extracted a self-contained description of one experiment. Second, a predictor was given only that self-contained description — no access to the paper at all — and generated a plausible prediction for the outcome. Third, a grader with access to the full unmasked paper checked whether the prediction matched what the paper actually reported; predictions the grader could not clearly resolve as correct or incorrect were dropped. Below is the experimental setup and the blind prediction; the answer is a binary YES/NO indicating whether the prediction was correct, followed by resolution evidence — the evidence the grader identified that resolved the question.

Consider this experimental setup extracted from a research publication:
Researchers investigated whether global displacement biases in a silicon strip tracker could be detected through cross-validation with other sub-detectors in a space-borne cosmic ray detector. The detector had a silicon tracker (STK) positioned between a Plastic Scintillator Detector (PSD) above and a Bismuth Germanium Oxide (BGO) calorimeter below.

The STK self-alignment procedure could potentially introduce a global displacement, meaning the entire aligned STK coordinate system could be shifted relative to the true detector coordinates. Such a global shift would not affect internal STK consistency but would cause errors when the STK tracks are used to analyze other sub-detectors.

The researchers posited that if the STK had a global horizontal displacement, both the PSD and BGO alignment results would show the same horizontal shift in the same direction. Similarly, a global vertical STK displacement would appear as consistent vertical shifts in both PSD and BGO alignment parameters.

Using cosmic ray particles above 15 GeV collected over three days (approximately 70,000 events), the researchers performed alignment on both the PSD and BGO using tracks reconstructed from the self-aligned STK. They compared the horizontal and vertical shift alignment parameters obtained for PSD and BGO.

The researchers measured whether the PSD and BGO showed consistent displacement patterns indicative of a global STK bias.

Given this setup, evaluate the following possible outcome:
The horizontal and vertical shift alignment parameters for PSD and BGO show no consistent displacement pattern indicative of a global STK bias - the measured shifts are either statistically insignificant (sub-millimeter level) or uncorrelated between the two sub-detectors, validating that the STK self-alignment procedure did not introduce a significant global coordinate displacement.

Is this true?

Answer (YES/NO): YES